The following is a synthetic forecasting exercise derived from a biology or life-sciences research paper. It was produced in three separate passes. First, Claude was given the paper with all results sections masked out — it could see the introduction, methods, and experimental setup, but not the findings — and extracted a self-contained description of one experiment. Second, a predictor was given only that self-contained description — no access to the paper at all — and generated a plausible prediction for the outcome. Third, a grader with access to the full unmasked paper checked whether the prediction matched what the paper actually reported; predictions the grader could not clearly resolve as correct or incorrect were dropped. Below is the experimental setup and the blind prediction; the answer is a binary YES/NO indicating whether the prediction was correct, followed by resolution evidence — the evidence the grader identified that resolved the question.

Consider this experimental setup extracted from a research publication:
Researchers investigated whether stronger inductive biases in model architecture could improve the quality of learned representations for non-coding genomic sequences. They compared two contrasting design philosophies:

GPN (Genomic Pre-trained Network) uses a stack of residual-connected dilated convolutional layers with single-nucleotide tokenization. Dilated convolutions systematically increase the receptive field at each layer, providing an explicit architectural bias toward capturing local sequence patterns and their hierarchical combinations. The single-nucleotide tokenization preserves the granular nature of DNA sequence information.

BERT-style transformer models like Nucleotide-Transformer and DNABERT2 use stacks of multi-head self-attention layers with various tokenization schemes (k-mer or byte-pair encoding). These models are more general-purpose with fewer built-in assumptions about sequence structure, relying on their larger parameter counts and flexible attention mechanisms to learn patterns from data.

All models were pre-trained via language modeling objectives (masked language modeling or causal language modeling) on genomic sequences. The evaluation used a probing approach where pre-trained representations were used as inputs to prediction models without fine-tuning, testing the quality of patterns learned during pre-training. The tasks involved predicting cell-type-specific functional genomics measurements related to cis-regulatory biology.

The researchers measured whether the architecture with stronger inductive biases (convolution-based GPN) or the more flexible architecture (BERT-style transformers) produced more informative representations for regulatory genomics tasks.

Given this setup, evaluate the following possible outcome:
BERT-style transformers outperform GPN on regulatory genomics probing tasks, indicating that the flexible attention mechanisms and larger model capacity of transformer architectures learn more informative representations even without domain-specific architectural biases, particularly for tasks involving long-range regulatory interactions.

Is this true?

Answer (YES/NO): NO